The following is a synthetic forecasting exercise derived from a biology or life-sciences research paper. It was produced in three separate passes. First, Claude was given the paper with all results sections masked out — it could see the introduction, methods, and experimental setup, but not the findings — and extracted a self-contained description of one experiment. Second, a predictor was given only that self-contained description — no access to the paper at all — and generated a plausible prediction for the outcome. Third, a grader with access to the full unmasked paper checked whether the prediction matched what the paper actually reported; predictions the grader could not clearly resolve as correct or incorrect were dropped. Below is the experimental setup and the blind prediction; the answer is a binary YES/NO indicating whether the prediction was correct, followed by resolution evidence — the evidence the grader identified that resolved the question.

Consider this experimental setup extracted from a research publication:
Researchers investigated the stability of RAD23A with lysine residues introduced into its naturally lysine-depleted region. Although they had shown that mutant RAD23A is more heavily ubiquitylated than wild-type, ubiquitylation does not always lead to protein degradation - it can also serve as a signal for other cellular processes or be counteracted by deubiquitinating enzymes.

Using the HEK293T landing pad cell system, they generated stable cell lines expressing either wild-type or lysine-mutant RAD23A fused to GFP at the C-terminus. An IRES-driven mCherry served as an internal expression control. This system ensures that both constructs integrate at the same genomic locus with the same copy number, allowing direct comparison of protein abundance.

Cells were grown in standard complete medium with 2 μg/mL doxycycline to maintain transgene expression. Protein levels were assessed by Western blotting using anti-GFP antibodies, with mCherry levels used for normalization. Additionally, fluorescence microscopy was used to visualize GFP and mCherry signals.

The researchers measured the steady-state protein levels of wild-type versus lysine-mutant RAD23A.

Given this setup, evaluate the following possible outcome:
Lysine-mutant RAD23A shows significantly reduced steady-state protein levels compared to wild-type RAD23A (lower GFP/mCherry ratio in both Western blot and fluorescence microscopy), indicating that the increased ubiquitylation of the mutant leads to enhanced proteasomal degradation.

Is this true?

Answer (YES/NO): NO